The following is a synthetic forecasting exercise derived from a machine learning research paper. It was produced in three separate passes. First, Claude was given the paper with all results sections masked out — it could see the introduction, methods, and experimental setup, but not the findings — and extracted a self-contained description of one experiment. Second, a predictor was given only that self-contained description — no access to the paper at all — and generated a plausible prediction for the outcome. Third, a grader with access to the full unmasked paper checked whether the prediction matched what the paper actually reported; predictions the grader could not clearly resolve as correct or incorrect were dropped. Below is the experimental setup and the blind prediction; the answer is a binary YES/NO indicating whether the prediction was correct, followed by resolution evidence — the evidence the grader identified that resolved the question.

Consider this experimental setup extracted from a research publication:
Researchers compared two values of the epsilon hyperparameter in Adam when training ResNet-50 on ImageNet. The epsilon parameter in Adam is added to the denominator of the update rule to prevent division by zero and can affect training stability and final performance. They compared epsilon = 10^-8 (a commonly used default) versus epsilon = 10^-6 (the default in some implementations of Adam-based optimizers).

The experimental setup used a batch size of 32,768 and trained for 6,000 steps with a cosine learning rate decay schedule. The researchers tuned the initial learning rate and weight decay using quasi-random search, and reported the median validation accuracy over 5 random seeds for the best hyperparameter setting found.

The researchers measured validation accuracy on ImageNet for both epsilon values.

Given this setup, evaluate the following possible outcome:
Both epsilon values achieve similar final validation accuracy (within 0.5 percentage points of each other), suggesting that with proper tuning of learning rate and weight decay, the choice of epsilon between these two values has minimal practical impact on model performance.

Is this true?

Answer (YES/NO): YES